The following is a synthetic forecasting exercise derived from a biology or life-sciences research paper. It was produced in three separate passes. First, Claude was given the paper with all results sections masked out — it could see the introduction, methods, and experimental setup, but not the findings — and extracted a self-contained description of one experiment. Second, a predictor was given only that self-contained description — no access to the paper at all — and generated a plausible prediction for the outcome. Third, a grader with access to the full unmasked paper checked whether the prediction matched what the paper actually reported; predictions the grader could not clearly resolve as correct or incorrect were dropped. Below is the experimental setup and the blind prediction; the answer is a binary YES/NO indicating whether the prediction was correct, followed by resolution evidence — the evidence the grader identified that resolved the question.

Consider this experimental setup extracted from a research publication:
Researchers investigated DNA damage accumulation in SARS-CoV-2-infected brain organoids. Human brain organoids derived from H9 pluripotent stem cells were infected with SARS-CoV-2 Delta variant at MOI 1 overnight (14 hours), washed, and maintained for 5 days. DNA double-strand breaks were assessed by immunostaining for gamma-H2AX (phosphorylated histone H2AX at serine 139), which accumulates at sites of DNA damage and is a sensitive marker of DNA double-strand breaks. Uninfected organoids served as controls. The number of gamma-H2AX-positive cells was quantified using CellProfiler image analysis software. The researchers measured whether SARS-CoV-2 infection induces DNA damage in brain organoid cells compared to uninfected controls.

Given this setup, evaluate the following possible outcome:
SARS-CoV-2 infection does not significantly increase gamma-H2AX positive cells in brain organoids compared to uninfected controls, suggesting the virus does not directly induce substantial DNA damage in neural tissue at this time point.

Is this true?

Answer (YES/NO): NO